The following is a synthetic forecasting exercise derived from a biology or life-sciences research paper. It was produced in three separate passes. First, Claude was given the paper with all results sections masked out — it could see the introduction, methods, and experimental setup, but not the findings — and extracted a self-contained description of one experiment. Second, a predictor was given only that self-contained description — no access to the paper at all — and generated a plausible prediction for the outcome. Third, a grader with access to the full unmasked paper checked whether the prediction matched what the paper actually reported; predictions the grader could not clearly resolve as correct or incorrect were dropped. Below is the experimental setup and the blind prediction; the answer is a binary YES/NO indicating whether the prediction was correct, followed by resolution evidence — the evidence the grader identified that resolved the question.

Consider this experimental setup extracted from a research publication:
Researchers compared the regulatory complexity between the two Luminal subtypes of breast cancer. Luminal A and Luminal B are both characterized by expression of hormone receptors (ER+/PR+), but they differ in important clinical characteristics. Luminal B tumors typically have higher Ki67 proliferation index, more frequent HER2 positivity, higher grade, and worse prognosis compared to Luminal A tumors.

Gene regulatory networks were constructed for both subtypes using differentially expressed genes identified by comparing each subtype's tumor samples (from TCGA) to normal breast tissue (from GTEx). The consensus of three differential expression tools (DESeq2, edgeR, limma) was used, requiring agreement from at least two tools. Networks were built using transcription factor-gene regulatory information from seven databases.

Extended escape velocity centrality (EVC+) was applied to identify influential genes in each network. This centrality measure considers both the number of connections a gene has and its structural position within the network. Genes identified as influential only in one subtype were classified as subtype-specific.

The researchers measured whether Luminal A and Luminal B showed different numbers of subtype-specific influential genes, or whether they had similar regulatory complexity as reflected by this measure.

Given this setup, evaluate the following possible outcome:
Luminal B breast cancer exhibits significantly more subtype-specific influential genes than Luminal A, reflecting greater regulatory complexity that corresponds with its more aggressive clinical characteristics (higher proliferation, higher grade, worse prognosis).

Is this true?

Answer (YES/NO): NO